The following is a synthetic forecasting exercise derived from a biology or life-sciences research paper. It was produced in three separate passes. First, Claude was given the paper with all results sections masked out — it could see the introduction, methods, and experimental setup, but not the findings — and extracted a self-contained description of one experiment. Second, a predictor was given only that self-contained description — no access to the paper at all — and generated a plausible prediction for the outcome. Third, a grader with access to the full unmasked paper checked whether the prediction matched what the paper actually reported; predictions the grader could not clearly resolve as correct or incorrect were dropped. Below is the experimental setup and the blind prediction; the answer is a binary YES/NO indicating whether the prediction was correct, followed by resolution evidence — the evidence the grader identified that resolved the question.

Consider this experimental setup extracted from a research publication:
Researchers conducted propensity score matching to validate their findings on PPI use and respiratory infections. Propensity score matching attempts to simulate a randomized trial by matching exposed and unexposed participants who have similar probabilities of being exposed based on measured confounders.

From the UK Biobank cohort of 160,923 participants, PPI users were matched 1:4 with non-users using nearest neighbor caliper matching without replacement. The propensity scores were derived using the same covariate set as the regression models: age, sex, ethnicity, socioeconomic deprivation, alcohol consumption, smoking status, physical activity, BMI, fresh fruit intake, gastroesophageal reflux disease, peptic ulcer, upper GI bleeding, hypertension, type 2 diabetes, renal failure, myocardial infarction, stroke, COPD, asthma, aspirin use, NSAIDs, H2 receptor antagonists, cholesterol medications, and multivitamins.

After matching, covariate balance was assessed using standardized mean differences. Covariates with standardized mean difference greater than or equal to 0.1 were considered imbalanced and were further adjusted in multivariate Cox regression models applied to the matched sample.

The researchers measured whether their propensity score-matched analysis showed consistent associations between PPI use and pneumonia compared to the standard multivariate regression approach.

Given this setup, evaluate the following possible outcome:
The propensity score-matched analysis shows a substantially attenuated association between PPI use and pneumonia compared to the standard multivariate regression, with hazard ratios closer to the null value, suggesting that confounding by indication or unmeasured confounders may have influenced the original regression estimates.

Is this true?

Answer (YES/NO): NO